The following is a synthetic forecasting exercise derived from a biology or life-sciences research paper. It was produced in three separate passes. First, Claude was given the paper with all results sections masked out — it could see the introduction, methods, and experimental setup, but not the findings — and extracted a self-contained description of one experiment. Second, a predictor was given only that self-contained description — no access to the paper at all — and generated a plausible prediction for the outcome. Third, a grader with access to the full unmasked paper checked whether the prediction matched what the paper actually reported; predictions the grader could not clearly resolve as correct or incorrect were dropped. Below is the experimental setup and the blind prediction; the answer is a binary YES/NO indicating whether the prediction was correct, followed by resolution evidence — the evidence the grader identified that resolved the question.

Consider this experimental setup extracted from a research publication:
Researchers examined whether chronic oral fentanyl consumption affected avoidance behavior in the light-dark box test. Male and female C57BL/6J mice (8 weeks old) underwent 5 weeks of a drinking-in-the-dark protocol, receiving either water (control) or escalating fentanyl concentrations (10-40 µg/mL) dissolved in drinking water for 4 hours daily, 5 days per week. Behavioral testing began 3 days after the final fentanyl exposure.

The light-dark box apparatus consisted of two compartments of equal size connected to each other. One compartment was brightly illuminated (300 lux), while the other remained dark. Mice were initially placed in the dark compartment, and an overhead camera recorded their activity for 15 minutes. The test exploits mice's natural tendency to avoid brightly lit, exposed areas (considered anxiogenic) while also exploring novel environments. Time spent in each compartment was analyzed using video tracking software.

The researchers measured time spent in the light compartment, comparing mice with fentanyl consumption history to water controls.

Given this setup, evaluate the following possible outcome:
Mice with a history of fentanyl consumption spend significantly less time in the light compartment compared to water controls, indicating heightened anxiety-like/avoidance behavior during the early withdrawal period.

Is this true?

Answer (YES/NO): NO